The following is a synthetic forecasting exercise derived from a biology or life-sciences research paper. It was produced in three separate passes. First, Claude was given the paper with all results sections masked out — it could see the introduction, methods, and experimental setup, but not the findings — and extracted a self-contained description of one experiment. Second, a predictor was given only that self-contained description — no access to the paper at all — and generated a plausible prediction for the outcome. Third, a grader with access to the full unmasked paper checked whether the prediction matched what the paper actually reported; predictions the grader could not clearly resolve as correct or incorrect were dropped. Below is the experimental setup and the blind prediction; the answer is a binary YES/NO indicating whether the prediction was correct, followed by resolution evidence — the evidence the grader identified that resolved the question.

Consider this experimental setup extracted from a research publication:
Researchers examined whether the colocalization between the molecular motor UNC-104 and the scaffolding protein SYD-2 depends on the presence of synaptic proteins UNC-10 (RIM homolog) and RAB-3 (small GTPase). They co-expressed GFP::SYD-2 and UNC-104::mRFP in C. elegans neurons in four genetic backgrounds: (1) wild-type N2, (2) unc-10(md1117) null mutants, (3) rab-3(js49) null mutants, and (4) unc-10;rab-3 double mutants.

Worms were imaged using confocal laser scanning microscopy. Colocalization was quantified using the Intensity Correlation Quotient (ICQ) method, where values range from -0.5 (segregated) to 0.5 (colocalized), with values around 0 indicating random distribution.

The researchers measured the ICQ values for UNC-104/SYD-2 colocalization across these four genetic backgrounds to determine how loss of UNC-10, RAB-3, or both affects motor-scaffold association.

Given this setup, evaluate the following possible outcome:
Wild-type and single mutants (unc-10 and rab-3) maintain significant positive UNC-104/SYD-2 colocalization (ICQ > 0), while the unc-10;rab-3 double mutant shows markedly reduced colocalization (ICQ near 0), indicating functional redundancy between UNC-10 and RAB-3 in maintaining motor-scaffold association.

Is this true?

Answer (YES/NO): NO